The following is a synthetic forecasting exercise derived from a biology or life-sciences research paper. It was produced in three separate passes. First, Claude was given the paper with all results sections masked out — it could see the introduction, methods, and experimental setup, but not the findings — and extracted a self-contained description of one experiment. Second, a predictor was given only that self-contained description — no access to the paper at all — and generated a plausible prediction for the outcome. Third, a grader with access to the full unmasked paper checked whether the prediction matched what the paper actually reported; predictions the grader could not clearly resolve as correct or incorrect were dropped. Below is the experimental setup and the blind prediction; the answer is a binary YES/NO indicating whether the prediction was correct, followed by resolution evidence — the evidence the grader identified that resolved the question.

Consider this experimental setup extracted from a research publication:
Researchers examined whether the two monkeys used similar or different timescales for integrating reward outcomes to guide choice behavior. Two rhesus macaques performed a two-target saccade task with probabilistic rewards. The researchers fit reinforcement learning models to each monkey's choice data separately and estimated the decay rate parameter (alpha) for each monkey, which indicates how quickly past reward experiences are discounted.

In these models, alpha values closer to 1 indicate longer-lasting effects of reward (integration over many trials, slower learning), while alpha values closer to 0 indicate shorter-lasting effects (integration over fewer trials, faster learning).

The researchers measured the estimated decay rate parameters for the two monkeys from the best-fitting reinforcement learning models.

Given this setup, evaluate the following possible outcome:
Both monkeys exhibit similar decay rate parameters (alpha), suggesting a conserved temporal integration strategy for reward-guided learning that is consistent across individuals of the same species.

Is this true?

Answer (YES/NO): NO